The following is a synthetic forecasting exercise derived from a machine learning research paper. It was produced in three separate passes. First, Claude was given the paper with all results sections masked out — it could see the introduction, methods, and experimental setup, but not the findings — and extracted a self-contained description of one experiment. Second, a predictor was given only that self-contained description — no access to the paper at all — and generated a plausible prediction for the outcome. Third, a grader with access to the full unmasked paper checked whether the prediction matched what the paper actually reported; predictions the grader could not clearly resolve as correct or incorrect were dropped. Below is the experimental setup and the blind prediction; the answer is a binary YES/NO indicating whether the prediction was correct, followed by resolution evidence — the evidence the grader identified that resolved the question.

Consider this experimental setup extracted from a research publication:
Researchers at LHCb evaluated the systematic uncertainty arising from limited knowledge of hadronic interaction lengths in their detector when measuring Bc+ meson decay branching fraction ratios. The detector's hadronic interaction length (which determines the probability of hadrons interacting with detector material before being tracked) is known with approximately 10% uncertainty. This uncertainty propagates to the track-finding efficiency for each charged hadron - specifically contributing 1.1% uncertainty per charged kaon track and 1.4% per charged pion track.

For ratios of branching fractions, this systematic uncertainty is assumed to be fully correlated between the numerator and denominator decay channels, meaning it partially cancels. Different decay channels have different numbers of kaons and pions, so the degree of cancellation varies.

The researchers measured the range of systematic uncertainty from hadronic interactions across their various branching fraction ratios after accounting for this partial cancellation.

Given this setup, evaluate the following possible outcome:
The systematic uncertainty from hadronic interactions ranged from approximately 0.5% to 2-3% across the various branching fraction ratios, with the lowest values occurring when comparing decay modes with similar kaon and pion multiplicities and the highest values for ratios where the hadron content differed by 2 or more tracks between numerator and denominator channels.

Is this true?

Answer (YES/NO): NO